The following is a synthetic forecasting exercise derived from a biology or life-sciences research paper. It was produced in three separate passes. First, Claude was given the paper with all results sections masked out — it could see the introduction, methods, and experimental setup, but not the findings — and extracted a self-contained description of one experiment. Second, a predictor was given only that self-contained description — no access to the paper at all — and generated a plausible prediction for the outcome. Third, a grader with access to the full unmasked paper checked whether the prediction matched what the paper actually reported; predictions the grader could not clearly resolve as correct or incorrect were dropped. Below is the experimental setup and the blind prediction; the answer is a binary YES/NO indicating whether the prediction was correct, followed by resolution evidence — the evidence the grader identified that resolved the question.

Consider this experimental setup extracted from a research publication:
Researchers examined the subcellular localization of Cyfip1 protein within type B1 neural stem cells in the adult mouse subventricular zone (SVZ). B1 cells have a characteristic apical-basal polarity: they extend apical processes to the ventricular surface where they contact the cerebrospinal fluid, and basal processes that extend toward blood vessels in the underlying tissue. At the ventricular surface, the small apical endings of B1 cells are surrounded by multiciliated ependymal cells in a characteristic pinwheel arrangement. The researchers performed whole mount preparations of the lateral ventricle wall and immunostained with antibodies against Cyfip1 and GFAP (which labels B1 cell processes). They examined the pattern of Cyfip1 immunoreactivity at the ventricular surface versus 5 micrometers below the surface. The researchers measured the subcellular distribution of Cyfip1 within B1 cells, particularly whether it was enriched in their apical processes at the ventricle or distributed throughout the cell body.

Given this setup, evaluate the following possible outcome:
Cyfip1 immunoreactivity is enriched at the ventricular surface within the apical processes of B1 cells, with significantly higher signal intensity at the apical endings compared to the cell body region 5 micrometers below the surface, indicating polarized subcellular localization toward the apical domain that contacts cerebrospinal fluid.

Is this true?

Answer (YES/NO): YES